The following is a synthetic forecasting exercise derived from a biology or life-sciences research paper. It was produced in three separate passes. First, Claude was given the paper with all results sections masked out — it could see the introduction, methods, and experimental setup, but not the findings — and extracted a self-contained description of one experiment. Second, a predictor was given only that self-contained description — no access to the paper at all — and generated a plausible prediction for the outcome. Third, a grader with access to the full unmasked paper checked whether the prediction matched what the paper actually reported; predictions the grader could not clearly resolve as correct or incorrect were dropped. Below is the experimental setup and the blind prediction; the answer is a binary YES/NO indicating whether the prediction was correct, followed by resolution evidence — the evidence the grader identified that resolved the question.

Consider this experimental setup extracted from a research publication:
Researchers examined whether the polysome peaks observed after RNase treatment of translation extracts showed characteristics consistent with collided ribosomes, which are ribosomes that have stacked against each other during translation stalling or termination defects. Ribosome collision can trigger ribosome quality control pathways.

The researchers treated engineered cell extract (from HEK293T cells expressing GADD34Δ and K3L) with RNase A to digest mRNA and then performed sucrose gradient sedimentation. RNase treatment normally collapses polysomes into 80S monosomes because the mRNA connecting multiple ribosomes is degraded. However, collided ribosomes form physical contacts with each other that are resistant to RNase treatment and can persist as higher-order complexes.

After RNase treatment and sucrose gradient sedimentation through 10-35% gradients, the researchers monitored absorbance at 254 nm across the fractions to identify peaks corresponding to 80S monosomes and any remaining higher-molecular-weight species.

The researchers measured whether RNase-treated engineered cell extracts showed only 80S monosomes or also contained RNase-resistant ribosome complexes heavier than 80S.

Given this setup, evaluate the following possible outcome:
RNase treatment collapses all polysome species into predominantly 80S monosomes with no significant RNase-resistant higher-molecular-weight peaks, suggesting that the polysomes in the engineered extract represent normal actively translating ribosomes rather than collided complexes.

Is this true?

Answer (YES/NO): NO